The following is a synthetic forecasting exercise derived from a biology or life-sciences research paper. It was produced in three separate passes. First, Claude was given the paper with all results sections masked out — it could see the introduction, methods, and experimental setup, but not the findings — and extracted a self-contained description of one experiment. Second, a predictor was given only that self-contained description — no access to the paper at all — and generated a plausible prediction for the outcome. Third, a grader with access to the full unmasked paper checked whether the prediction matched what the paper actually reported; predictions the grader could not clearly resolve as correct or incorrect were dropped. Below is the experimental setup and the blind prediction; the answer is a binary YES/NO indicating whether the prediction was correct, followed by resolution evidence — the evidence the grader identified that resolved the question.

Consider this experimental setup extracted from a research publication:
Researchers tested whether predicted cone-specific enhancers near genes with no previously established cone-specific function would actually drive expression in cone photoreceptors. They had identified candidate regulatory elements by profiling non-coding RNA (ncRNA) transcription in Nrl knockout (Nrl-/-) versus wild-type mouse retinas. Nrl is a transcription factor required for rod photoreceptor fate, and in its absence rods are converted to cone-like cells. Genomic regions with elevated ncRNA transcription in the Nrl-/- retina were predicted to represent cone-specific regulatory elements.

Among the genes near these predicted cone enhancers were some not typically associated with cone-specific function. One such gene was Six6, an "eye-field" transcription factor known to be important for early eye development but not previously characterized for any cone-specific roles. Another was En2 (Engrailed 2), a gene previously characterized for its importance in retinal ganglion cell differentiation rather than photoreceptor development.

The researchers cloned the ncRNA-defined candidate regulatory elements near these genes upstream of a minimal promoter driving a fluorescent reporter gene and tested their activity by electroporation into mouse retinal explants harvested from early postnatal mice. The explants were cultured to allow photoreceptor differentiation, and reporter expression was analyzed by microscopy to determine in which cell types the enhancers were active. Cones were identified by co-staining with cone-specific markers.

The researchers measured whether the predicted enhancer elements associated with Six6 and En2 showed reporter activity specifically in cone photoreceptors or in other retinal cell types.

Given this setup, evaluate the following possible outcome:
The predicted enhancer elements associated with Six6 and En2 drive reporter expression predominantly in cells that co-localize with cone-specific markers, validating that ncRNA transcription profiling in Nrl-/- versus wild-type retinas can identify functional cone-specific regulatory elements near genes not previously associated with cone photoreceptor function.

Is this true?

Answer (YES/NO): YES